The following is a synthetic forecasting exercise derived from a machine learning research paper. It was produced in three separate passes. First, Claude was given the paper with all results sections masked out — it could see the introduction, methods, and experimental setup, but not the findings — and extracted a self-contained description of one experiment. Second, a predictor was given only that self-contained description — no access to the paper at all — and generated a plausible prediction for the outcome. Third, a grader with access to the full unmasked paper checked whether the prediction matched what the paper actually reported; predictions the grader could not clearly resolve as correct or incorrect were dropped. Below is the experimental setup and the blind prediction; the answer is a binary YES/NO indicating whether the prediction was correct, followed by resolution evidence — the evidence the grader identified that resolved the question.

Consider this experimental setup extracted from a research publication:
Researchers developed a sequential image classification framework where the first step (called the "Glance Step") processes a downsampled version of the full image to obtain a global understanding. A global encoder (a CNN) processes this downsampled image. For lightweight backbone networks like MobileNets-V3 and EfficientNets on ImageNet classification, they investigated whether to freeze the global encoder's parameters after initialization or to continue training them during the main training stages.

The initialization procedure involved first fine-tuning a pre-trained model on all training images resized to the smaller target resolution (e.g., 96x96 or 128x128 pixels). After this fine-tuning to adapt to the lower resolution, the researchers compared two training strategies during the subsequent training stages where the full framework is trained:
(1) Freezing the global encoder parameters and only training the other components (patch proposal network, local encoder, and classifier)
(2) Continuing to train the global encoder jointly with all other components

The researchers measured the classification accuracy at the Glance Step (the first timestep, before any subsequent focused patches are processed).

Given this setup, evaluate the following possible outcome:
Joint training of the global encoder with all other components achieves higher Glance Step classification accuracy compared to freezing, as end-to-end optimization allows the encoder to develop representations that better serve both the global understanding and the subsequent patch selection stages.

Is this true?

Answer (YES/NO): NO